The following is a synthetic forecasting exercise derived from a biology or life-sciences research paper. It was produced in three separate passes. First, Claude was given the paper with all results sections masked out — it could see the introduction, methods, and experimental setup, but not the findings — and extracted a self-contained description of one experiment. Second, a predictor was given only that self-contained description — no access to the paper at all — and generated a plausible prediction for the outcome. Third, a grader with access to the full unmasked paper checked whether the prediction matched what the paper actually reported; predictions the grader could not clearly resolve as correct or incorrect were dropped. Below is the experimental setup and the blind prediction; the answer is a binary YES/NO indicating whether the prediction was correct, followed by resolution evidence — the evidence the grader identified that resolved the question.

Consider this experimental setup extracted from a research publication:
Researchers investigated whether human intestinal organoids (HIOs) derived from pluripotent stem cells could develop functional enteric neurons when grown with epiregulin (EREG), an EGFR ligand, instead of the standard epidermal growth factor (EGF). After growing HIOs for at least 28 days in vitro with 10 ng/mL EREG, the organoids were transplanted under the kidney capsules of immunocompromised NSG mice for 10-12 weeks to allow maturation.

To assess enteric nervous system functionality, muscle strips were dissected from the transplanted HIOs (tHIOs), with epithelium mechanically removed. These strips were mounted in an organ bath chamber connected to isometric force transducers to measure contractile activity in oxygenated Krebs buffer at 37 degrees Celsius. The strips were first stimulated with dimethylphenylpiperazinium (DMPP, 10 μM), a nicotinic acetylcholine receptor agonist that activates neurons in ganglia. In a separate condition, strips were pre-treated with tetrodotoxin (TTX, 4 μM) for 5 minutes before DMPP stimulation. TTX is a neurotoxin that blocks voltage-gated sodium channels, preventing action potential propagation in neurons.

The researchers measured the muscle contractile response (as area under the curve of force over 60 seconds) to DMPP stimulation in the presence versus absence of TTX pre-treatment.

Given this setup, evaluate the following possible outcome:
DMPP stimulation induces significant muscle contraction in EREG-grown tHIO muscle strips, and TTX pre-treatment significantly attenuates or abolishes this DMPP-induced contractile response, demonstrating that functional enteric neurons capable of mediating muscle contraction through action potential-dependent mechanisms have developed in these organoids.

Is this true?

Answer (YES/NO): YES